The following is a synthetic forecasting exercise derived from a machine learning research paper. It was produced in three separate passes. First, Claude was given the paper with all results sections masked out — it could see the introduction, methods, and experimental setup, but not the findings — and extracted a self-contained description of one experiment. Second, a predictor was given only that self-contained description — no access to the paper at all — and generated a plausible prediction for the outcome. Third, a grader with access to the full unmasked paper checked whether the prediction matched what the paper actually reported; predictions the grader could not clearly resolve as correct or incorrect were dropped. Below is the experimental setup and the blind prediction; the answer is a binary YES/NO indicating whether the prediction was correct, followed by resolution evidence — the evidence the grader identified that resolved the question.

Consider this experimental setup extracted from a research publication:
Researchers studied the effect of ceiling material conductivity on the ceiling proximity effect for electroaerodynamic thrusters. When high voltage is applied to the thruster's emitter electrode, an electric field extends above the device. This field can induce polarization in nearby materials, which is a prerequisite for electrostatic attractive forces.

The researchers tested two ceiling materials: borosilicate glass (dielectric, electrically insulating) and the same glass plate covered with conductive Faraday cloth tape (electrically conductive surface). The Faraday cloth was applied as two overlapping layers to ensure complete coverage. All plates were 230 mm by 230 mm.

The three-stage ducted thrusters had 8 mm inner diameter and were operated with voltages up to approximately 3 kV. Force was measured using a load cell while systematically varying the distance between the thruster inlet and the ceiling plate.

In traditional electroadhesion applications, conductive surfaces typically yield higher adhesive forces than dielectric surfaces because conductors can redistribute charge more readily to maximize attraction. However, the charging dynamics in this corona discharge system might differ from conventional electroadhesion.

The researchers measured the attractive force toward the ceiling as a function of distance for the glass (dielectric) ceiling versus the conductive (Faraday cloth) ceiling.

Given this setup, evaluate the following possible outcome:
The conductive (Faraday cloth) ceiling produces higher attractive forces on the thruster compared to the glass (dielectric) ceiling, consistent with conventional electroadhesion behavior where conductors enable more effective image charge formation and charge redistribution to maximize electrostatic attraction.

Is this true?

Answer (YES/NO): YES